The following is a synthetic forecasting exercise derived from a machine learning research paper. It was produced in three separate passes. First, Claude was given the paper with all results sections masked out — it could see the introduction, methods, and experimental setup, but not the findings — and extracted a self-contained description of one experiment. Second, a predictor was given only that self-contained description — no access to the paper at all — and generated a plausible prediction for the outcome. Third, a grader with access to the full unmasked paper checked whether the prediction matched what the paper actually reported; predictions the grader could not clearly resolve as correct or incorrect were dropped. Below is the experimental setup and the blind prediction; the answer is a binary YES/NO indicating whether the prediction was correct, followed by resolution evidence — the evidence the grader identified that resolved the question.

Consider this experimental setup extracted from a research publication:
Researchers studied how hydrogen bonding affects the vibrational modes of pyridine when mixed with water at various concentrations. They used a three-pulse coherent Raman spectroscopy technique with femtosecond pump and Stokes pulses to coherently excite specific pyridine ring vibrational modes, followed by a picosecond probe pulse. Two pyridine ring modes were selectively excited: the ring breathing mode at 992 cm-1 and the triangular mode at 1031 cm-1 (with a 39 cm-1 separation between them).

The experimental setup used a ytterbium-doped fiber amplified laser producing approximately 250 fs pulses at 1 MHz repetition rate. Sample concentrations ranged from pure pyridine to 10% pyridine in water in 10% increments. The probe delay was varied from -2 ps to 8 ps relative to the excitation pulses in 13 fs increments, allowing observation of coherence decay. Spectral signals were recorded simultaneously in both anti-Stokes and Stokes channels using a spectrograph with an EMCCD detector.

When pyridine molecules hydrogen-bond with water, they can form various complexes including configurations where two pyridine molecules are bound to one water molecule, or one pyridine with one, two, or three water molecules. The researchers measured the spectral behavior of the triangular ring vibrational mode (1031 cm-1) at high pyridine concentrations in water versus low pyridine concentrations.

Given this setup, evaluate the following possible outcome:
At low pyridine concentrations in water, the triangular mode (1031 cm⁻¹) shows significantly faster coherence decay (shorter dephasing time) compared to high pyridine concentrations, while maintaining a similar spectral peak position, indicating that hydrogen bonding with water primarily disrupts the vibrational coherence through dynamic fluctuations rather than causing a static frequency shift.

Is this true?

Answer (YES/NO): NO